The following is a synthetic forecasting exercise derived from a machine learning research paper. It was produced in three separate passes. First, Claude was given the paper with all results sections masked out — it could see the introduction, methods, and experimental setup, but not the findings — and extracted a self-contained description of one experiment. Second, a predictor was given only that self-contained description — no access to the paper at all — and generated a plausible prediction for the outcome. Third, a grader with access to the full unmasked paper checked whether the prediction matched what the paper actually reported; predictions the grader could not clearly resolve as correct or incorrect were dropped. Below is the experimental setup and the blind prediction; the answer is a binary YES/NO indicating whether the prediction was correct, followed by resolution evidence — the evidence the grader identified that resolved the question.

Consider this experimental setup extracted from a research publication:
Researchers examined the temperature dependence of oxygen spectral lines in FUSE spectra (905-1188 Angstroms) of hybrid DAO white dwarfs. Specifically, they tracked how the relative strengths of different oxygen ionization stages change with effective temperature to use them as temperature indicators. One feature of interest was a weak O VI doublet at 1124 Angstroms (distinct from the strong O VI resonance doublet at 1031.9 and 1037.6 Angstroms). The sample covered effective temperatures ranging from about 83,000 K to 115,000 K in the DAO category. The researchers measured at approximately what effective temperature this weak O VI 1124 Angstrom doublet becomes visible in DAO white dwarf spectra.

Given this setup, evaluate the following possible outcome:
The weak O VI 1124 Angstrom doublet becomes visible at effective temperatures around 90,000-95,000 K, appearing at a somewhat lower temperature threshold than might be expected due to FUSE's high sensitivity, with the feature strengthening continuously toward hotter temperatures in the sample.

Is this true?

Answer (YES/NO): YES